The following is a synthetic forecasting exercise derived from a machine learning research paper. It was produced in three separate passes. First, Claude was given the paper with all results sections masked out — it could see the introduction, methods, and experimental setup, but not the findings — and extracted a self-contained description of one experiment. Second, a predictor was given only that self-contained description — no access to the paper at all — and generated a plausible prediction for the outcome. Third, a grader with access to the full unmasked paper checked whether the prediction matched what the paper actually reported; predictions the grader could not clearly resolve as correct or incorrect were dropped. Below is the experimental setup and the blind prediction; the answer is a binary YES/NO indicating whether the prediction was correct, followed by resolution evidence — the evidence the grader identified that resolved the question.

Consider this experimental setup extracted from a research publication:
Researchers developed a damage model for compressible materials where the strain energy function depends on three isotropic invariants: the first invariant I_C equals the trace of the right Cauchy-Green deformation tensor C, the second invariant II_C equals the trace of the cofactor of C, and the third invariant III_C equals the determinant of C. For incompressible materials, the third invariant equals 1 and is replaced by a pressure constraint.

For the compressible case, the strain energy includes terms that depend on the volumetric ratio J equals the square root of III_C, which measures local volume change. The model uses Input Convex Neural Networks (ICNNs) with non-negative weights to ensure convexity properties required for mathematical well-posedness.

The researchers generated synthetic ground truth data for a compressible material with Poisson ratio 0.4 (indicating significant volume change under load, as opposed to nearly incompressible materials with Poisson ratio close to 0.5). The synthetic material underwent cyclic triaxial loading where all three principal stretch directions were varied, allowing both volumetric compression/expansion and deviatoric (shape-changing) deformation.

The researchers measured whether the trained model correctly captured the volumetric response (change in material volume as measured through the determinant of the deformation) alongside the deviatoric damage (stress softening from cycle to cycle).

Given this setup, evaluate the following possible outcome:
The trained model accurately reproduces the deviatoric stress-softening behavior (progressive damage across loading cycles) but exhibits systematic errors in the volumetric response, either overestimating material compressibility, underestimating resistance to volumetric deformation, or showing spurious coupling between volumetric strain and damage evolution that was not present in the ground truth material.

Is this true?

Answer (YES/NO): NO